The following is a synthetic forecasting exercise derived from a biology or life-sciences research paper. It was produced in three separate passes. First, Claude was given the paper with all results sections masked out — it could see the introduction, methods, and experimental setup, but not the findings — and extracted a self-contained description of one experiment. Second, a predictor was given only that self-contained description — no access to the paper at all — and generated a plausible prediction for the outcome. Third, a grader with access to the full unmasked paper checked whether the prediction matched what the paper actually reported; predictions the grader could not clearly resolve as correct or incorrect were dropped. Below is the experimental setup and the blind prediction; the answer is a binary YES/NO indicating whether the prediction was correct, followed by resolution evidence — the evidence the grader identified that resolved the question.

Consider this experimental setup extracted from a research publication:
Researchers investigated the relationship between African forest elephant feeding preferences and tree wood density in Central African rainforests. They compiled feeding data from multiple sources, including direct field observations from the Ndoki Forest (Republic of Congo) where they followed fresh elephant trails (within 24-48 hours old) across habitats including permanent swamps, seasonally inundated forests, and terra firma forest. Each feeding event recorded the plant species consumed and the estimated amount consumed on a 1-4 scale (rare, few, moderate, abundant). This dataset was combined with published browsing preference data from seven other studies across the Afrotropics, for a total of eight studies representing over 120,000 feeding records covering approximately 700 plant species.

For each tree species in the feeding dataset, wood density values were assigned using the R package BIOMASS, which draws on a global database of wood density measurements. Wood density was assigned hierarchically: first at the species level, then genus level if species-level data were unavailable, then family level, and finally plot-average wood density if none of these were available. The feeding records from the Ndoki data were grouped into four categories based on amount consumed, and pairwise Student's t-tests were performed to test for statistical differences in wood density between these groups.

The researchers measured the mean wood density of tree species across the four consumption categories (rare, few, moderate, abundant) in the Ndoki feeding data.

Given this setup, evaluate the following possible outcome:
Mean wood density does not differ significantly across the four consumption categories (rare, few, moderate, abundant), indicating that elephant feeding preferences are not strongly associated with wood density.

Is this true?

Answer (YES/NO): NO